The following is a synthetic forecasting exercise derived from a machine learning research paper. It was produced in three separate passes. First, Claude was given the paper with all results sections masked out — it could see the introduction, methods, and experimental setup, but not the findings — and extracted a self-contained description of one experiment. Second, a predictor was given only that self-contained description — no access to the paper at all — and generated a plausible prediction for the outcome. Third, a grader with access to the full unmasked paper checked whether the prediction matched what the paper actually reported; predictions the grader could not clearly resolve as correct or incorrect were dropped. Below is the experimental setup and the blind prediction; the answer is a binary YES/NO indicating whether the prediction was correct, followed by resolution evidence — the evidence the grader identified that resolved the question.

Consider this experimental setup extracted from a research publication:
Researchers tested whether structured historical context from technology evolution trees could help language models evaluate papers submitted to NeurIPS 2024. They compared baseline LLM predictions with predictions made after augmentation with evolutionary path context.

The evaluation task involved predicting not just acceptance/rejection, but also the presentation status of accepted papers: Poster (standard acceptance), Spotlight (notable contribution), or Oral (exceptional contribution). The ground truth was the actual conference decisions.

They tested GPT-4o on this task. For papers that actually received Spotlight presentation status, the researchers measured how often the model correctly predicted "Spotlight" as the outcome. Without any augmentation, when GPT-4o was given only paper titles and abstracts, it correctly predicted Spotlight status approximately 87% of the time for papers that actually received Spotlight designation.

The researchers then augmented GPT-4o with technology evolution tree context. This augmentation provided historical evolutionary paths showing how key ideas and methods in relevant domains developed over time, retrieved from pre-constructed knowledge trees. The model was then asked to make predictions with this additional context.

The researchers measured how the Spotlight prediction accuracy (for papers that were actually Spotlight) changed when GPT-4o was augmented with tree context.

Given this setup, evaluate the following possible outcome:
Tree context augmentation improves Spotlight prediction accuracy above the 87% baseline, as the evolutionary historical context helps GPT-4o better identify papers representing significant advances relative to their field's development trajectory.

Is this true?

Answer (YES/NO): NO